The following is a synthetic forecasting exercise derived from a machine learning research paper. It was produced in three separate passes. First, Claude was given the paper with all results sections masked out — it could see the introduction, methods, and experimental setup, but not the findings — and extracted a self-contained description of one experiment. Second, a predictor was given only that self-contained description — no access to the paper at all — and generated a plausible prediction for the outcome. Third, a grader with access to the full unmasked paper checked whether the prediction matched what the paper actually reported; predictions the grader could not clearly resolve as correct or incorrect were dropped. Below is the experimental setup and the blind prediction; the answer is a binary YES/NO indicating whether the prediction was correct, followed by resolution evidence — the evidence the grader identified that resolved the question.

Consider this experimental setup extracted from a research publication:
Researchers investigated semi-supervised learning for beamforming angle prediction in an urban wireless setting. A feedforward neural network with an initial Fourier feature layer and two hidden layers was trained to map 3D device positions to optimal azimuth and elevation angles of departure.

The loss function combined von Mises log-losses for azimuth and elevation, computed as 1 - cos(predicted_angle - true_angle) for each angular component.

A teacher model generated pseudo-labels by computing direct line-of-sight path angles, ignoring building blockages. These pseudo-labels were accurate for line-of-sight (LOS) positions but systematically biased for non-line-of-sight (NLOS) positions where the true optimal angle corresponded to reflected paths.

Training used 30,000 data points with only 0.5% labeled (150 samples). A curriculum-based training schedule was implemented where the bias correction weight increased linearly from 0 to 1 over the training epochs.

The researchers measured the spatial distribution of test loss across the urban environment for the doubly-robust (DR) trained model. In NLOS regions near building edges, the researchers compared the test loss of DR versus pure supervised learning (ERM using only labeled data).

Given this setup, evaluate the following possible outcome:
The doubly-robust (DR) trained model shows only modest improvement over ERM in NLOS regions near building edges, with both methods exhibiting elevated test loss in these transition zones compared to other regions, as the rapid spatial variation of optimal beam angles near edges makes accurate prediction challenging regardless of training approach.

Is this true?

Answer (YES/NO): NO